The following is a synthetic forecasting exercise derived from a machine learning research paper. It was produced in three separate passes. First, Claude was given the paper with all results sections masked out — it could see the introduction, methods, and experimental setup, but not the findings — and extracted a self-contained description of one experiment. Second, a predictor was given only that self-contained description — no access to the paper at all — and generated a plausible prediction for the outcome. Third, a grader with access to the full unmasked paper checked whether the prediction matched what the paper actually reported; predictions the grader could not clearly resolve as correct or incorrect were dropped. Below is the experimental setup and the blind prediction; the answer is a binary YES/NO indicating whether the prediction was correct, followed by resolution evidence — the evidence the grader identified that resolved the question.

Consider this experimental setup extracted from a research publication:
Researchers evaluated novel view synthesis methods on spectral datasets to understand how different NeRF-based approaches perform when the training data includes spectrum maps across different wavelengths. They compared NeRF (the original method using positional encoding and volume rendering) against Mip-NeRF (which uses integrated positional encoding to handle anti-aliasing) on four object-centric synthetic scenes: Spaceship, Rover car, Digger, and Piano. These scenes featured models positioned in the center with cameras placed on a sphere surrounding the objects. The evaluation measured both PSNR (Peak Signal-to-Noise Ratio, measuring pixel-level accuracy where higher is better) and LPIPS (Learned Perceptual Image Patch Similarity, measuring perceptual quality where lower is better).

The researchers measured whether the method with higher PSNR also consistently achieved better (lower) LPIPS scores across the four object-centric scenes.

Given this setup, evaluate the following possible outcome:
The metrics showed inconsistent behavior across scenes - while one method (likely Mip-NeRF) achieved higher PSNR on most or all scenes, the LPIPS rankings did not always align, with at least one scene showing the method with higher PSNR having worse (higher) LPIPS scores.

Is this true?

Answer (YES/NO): YES